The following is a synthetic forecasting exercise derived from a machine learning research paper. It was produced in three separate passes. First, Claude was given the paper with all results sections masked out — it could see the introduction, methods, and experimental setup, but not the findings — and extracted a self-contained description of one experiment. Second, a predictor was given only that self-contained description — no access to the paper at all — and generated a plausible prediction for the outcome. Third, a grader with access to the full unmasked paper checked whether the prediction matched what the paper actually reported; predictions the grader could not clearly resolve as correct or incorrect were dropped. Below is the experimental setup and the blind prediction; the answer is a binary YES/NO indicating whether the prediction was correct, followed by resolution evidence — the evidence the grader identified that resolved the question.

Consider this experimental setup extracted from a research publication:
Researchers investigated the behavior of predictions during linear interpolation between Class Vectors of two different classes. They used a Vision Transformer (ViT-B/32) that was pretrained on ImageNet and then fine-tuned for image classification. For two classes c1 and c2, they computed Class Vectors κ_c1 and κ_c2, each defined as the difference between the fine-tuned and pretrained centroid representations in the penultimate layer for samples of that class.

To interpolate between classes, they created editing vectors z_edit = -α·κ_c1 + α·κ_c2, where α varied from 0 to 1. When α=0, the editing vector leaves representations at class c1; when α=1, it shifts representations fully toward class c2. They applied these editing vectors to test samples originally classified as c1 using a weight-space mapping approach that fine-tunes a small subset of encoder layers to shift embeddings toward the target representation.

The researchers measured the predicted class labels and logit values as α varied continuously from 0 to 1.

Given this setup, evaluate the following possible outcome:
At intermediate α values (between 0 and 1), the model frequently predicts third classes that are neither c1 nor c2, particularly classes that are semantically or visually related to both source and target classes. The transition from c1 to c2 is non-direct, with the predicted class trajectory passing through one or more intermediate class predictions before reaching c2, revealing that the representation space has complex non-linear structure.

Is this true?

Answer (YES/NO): NO